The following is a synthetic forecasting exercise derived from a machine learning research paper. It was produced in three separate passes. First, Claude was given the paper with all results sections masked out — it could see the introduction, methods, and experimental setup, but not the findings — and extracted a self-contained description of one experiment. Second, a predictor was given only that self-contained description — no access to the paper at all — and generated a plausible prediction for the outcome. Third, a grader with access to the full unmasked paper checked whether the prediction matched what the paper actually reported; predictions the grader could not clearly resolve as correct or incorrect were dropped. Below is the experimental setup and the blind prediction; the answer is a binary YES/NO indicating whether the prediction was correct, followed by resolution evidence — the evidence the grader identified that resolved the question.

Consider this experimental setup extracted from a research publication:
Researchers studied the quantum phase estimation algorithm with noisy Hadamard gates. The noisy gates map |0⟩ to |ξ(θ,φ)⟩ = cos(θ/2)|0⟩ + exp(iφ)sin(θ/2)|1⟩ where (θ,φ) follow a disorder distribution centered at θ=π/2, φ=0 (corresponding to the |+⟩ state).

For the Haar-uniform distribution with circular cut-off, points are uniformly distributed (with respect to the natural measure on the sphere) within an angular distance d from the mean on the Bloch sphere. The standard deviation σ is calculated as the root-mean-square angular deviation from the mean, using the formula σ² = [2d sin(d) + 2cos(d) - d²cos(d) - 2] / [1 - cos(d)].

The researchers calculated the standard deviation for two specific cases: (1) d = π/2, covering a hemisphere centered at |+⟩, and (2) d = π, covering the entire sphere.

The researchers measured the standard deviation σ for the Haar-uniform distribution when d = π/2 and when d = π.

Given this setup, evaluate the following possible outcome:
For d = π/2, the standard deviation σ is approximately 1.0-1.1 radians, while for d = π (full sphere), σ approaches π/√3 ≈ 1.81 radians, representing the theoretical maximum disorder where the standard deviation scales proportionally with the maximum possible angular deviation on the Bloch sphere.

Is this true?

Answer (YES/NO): NO